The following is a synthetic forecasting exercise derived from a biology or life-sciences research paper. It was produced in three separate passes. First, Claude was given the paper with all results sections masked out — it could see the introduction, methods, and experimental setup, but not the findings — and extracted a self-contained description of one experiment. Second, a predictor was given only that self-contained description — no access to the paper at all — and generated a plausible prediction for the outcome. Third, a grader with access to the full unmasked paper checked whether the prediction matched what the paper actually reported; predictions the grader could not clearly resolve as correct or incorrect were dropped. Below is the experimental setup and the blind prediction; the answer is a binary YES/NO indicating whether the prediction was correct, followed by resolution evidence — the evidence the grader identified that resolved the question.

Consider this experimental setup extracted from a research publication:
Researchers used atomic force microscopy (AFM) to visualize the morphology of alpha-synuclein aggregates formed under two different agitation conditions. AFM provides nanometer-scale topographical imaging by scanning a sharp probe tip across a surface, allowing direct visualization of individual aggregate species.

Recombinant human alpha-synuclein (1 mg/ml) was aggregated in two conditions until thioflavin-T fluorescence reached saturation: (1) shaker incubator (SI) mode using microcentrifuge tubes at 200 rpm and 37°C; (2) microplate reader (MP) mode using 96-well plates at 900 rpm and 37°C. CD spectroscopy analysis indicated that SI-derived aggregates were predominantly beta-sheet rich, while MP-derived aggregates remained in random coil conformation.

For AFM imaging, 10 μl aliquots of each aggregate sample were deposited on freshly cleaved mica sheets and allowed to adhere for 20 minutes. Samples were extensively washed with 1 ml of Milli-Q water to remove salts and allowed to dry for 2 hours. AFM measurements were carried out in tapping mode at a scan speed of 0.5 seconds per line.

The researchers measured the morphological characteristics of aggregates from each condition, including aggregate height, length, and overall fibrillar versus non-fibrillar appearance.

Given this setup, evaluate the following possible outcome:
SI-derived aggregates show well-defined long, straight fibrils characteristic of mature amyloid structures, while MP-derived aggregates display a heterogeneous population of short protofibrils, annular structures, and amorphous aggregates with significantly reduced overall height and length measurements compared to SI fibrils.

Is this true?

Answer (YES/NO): NO